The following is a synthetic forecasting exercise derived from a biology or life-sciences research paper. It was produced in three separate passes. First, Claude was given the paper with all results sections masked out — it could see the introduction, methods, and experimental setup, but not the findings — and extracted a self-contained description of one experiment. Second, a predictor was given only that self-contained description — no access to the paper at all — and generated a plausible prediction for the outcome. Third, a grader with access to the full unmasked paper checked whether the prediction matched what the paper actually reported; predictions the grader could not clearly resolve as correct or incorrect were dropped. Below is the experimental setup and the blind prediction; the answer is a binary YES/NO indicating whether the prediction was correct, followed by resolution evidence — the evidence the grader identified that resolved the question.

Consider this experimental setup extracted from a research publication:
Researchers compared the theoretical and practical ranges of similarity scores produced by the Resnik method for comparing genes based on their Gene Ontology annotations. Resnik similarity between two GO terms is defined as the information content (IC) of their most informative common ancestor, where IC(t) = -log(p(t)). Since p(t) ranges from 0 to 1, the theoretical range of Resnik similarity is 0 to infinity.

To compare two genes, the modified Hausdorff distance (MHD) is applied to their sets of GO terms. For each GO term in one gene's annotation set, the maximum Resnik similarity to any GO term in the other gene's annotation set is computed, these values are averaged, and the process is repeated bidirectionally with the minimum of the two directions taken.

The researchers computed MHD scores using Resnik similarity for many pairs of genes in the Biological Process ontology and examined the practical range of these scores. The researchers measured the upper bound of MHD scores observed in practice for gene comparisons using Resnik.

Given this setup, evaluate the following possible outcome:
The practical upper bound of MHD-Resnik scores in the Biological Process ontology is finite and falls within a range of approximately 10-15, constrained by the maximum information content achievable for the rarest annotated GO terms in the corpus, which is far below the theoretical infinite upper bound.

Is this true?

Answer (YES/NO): NO